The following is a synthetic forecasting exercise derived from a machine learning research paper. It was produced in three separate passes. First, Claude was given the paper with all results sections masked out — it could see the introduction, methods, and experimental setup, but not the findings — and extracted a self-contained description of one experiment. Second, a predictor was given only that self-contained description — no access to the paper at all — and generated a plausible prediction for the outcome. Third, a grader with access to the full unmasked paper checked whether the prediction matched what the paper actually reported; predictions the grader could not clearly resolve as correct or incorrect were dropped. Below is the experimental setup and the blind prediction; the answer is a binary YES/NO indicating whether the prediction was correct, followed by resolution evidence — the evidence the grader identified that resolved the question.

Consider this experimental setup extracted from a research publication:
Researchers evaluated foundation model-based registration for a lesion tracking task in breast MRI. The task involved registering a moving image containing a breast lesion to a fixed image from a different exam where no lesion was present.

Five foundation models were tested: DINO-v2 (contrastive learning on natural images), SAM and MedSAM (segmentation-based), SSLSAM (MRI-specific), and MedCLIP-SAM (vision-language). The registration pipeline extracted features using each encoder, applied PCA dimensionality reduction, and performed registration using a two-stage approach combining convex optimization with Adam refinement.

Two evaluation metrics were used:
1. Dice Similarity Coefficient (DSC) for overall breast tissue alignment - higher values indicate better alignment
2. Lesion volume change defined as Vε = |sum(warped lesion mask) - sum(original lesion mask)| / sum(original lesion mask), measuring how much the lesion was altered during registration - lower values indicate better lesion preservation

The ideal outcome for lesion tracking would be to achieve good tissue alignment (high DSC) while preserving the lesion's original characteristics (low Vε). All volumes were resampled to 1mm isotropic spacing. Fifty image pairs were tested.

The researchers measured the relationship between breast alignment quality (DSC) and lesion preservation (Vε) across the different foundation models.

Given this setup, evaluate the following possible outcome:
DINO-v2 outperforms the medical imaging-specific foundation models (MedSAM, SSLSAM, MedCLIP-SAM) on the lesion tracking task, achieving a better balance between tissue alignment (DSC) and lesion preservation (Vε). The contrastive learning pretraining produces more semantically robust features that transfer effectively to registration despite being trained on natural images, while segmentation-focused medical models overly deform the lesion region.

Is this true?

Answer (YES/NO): YES